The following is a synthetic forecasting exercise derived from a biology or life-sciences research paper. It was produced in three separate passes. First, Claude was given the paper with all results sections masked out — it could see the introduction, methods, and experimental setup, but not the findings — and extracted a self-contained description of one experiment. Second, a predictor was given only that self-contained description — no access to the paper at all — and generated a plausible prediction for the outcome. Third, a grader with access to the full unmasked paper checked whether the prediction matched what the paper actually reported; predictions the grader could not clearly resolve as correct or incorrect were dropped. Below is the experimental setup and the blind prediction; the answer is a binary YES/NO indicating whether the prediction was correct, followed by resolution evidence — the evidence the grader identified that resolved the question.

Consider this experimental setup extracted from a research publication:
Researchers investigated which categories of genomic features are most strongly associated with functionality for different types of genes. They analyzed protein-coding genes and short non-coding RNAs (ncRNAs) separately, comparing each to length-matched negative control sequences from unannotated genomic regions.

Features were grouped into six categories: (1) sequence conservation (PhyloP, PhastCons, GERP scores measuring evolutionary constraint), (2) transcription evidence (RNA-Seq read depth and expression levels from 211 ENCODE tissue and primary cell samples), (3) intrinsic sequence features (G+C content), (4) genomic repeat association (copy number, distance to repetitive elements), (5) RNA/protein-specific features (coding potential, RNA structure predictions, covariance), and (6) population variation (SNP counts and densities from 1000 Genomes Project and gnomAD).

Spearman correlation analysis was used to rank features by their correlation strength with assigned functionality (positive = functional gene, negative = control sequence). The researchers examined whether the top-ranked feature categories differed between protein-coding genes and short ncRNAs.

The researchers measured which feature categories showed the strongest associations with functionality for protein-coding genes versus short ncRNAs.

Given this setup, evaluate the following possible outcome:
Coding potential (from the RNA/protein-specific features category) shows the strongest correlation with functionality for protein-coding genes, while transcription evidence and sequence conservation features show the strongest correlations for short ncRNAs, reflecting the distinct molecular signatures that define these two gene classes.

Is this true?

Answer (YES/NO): NO